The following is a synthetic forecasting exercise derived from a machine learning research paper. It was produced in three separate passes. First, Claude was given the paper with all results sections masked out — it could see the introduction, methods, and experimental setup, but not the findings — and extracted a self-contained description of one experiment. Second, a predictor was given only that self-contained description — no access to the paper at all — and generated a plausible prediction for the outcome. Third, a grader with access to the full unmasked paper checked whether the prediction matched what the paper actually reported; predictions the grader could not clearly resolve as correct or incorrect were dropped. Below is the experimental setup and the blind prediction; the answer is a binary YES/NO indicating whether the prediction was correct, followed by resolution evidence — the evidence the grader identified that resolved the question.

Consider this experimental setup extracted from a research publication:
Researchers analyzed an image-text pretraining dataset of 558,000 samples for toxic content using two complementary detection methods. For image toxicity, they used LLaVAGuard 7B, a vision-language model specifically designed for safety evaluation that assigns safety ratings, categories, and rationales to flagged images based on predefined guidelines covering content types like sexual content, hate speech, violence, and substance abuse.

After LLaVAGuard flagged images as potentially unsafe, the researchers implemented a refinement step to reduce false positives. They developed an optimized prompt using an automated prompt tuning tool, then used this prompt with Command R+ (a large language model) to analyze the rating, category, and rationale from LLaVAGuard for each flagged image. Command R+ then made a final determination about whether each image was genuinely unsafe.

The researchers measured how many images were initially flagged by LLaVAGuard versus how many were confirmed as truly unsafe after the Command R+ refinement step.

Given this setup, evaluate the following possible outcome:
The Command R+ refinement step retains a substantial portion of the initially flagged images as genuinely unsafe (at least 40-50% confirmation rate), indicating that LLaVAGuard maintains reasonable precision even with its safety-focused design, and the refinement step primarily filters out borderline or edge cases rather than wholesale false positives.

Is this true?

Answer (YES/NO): YES